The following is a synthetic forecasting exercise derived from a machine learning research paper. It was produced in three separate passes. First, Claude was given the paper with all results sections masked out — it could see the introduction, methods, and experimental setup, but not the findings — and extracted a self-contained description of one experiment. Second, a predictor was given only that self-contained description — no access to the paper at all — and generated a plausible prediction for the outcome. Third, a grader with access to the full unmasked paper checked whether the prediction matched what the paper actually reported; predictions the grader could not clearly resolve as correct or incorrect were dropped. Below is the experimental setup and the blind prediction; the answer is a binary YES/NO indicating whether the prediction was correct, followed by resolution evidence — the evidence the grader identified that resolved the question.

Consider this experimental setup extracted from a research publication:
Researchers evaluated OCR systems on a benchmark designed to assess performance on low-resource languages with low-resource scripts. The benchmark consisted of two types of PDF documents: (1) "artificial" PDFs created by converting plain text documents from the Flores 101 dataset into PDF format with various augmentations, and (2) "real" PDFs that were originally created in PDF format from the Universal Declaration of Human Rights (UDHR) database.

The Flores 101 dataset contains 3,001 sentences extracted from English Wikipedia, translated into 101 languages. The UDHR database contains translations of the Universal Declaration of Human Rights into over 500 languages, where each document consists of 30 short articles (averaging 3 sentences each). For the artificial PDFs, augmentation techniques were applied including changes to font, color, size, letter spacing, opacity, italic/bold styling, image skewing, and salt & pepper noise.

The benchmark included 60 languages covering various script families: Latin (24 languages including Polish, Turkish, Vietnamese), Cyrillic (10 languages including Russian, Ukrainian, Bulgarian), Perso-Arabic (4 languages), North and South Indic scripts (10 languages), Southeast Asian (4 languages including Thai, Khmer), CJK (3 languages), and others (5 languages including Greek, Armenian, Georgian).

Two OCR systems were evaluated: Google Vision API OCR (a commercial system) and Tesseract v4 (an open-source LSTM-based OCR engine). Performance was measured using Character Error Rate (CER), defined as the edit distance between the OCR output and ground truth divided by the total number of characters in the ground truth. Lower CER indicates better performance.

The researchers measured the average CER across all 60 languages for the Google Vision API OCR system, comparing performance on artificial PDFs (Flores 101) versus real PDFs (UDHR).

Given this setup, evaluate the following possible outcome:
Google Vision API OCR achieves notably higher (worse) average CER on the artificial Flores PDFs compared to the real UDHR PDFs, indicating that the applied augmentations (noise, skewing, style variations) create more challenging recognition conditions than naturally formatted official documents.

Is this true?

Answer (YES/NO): NO